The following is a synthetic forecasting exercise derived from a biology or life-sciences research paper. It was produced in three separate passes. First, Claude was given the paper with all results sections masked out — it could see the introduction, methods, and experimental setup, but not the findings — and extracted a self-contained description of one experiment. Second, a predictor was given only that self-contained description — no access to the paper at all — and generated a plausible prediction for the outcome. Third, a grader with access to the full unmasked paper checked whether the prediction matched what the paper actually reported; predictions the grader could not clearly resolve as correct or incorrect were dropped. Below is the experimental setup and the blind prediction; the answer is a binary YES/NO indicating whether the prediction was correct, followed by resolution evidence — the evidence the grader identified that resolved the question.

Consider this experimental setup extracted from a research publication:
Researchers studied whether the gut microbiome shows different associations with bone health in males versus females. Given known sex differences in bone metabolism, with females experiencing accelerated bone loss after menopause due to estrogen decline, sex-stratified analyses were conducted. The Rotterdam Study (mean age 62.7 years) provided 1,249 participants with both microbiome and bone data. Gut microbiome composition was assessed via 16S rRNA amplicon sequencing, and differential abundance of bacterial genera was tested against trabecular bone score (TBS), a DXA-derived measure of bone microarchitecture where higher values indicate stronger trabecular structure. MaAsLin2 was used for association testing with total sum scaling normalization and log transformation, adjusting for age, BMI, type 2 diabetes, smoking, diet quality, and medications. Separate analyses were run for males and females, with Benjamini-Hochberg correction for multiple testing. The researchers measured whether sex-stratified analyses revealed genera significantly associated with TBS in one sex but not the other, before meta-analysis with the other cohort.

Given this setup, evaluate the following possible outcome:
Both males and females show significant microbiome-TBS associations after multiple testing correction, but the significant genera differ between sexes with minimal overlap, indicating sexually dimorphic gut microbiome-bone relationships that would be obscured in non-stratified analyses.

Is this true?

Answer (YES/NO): NO